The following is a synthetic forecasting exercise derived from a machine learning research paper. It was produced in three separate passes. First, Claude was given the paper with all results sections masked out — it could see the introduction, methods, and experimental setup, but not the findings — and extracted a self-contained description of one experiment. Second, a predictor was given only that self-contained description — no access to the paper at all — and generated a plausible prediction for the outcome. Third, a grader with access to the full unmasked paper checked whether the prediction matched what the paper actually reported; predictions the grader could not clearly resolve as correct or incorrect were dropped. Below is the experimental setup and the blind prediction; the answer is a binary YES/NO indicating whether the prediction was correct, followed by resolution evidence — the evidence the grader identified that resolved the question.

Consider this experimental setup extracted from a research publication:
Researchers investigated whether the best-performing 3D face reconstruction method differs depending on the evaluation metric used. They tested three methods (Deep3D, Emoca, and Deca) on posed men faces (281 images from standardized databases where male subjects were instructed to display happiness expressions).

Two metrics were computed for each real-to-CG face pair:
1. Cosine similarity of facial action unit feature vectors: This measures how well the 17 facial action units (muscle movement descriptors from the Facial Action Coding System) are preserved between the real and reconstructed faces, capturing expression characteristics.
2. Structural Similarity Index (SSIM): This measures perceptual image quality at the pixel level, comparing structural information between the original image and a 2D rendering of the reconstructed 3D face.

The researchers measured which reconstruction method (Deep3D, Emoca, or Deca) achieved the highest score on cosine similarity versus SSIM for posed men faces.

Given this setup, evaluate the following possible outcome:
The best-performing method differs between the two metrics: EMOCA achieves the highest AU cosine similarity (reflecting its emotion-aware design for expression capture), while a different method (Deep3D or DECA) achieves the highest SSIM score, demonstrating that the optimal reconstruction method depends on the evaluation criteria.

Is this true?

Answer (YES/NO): NO